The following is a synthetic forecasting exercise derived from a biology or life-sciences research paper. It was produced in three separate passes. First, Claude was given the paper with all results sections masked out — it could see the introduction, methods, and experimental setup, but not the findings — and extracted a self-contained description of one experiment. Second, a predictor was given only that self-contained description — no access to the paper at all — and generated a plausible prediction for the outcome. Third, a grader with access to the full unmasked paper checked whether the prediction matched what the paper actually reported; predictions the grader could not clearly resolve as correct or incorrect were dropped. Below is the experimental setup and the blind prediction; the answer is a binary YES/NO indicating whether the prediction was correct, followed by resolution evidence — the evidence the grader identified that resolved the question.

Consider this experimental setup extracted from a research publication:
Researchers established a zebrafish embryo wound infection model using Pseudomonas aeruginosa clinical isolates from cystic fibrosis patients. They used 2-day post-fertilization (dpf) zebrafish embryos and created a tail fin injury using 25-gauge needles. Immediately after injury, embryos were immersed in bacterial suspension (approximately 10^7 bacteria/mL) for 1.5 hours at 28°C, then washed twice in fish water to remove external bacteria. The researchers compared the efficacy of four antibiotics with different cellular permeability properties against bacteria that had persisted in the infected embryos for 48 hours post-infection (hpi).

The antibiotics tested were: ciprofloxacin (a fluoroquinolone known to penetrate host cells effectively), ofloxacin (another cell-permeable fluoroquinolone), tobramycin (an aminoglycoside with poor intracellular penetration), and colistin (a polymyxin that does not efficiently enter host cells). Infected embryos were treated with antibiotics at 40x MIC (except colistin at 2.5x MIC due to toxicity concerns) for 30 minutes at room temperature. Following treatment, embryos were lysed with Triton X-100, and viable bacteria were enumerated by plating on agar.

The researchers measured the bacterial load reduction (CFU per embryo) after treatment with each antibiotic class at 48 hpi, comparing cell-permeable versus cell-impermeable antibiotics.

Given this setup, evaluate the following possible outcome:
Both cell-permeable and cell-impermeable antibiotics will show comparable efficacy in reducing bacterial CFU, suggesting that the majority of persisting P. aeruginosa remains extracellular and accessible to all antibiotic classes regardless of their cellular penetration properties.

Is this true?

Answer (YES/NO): NO